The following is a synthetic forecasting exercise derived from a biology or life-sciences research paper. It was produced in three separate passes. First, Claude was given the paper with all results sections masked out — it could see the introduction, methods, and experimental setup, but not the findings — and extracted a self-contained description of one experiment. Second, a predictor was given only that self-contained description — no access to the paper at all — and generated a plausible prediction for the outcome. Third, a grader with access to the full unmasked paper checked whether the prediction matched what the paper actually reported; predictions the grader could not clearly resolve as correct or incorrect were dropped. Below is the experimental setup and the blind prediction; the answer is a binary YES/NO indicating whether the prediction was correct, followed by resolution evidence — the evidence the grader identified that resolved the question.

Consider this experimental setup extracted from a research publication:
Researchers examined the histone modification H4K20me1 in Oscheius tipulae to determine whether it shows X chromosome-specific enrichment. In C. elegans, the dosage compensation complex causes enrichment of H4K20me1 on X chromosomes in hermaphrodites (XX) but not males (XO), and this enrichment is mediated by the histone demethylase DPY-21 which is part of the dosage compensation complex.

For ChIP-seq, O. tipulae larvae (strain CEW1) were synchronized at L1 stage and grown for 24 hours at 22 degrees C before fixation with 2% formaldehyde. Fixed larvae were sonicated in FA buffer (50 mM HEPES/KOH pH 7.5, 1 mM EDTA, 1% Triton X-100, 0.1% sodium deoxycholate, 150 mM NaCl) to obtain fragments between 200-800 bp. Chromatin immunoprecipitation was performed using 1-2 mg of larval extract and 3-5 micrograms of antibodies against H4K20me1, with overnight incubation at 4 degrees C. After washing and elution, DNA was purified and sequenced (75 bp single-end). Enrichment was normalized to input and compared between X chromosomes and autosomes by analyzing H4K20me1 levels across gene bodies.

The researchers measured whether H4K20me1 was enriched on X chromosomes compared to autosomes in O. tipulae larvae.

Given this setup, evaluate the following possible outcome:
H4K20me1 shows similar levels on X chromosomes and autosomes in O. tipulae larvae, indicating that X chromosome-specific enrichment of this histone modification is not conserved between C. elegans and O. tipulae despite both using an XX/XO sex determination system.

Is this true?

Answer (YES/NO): NO